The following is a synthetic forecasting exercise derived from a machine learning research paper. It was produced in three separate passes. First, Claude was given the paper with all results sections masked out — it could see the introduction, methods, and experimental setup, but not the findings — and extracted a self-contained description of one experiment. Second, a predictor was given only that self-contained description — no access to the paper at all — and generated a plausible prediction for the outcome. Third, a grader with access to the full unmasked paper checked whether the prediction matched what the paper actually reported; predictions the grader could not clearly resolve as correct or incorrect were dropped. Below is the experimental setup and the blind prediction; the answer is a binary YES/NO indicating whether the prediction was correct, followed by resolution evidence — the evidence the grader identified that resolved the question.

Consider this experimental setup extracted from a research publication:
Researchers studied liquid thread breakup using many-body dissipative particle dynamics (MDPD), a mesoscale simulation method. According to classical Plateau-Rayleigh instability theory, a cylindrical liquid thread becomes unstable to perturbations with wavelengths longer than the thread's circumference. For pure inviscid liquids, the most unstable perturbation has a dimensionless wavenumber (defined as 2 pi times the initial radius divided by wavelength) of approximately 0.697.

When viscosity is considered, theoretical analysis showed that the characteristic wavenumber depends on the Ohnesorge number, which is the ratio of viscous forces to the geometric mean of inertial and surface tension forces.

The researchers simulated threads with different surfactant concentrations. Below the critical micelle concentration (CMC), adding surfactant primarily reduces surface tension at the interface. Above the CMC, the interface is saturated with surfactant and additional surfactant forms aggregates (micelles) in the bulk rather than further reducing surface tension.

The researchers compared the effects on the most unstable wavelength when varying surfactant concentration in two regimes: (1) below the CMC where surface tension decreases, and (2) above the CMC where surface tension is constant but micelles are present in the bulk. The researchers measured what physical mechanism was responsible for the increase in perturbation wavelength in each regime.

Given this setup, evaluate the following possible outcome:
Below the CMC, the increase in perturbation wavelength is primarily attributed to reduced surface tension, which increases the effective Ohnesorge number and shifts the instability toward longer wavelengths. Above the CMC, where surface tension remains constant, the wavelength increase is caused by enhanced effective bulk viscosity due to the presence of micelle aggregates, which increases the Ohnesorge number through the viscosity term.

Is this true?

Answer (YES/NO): YES